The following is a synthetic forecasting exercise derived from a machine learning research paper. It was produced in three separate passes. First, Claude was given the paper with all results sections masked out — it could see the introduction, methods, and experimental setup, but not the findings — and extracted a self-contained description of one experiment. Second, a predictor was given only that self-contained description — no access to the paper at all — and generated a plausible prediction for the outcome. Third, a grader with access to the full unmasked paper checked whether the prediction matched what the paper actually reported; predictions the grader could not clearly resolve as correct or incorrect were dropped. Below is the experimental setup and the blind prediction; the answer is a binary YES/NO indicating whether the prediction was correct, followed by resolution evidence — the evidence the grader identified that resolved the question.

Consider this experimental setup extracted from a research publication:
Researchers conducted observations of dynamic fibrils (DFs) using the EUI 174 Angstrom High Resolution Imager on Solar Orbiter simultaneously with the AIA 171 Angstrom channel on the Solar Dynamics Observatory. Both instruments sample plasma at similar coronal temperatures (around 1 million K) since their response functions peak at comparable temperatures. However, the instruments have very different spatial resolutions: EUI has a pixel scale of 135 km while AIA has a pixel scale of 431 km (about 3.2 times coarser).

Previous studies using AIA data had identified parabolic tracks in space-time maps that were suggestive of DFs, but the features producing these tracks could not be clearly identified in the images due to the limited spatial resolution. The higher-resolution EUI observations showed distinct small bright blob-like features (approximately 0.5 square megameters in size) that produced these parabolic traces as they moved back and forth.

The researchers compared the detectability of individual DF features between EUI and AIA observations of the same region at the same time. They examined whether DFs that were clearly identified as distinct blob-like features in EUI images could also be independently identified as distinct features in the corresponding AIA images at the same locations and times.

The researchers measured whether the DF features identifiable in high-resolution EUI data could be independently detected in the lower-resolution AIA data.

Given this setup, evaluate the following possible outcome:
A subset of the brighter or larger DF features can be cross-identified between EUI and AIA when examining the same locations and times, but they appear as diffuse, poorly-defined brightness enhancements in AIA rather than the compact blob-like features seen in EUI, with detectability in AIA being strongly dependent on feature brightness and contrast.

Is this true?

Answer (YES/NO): NO